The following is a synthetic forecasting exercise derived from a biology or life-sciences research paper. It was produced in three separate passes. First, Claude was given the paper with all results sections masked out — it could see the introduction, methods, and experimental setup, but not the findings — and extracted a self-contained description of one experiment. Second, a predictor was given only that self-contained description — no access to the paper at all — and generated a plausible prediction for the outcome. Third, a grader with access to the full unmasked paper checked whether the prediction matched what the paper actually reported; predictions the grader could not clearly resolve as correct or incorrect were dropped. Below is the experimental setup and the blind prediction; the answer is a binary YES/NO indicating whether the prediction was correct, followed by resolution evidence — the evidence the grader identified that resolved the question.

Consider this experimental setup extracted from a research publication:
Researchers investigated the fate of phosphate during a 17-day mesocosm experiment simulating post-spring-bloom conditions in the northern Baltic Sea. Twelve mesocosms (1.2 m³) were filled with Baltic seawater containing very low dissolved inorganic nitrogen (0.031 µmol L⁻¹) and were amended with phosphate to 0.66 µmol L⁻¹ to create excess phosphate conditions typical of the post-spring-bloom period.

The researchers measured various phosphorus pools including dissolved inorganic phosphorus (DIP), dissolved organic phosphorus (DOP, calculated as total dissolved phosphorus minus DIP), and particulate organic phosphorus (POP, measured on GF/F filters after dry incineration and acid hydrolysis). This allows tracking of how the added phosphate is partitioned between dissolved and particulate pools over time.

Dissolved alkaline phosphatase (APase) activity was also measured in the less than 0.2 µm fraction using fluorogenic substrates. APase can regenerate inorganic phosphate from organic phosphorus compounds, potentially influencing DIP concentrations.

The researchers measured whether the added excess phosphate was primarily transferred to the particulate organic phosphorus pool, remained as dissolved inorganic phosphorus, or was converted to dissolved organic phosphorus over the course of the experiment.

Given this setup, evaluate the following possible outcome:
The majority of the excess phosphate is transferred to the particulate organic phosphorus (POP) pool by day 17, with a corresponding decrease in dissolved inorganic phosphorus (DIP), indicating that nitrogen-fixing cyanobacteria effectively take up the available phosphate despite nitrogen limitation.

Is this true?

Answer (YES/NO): NO